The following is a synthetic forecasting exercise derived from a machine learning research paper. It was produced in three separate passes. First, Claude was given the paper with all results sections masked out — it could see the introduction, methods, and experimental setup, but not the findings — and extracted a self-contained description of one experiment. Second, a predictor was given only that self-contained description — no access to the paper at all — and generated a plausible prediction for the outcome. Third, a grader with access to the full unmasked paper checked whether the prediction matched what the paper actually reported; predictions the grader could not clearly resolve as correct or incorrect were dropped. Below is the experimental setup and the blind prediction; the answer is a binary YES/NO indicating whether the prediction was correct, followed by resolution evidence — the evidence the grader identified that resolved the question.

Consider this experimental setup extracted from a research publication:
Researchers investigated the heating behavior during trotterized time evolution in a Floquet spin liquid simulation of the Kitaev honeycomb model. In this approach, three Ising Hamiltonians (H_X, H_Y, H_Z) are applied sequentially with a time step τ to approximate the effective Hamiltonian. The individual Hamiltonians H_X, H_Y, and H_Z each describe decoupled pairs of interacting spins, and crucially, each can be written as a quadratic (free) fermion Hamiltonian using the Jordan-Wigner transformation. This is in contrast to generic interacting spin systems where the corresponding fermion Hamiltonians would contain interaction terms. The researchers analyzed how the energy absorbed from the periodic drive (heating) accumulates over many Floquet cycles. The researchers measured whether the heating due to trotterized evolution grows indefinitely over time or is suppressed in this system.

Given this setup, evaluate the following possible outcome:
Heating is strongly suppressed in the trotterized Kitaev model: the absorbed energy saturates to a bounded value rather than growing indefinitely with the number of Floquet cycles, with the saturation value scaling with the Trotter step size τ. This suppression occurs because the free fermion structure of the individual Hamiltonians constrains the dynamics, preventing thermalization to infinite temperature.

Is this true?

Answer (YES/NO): YES